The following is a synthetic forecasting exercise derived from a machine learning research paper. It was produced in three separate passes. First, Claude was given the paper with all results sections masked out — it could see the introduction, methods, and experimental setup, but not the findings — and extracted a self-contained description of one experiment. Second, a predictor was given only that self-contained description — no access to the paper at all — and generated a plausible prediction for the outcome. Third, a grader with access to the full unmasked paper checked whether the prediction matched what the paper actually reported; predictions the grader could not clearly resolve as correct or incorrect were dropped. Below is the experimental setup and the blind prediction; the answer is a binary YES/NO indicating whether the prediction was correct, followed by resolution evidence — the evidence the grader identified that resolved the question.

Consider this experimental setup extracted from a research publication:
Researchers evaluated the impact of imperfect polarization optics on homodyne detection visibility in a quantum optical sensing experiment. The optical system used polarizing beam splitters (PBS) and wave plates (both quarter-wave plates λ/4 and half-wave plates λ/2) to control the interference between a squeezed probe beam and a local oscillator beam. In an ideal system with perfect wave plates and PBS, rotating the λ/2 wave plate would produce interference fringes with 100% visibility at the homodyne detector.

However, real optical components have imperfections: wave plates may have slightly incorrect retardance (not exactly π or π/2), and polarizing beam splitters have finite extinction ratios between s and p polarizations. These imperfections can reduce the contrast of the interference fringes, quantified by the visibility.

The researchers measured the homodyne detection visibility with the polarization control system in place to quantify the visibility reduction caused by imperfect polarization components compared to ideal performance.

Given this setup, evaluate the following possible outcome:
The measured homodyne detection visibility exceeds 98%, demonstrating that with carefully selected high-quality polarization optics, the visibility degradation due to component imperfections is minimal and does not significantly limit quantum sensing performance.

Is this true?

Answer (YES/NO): NO